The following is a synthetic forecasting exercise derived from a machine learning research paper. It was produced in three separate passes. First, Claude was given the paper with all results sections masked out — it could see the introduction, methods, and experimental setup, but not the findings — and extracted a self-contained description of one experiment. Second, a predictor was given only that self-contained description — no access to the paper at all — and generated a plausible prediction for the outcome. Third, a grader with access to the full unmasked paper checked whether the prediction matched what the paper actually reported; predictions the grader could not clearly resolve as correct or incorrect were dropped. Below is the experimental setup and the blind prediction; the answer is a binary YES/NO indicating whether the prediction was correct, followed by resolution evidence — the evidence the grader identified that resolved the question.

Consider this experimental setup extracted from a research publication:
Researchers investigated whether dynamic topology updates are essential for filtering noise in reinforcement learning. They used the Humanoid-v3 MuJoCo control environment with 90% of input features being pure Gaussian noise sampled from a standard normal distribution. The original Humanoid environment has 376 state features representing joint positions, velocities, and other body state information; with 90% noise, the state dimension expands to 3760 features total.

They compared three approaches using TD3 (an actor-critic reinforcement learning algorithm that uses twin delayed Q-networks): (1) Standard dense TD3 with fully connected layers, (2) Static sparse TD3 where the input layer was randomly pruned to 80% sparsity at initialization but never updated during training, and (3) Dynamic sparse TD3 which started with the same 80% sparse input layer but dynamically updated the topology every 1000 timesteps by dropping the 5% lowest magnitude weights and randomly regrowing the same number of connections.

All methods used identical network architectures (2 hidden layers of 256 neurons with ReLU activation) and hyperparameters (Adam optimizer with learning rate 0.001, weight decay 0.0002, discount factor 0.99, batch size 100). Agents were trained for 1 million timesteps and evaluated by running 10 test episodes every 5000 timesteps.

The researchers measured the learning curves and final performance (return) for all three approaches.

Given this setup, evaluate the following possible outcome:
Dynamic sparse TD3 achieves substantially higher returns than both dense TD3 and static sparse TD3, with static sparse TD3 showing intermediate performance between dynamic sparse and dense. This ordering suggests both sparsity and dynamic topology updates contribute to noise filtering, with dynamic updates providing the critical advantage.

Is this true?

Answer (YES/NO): YES